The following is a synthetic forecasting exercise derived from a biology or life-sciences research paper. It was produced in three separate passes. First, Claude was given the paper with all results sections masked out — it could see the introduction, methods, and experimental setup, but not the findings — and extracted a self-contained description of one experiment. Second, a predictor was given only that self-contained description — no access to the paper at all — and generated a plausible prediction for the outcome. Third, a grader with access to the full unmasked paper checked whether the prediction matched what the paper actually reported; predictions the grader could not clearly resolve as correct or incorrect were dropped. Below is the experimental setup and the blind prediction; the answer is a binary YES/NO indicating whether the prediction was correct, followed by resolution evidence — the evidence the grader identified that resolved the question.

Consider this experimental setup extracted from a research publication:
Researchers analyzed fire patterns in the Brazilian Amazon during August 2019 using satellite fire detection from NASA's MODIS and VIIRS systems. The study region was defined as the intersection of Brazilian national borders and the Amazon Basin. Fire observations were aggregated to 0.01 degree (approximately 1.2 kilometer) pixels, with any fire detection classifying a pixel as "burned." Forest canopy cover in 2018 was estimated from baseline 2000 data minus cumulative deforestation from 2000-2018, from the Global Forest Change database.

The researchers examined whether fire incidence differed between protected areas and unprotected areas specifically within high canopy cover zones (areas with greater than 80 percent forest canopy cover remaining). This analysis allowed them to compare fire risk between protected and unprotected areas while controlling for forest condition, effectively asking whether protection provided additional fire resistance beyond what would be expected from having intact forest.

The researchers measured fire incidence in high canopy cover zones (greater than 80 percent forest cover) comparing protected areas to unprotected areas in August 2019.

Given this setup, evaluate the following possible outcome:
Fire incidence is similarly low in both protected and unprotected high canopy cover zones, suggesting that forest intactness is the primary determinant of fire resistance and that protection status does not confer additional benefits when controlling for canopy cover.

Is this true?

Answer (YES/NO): YES